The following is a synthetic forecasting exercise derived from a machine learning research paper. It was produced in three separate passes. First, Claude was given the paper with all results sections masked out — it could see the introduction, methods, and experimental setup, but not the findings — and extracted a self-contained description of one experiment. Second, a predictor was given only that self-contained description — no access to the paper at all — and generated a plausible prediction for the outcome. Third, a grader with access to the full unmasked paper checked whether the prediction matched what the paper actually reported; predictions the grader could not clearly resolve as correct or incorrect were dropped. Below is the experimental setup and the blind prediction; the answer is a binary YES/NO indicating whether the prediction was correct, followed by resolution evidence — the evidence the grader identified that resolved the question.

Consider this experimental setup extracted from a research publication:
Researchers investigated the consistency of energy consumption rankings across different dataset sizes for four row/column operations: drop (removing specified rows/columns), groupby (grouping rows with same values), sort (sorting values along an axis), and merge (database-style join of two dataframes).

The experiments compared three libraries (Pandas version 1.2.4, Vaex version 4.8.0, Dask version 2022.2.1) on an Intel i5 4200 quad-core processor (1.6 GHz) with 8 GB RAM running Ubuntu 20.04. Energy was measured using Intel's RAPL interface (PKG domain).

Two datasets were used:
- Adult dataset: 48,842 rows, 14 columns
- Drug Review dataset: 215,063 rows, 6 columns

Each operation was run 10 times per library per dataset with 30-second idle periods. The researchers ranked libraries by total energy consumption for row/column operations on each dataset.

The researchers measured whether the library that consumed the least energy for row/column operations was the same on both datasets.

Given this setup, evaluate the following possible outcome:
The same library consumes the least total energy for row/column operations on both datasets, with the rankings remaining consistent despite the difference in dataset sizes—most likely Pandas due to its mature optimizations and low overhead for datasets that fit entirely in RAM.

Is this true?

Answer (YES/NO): NO